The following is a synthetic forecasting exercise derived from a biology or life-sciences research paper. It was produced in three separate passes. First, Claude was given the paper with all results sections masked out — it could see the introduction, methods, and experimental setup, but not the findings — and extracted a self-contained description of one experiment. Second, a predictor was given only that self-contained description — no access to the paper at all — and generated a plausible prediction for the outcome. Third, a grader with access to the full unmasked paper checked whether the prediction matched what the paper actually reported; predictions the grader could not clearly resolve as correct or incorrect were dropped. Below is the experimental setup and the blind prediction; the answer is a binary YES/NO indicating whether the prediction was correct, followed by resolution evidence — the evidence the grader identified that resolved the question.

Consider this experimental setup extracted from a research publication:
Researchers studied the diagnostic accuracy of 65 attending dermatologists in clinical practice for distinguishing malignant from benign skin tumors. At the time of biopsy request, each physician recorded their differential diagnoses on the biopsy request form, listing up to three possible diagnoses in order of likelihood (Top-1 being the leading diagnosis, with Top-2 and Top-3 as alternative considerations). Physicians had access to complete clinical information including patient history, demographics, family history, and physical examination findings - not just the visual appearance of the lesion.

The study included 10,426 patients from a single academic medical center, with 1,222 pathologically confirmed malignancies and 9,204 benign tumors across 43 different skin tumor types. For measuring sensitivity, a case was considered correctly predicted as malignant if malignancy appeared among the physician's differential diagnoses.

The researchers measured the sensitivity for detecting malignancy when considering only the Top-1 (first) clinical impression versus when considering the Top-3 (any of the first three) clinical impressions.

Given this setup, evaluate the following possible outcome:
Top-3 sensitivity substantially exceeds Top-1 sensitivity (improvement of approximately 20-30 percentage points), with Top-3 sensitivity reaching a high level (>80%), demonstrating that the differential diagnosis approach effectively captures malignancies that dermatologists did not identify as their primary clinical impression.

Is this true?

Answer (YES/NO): NO